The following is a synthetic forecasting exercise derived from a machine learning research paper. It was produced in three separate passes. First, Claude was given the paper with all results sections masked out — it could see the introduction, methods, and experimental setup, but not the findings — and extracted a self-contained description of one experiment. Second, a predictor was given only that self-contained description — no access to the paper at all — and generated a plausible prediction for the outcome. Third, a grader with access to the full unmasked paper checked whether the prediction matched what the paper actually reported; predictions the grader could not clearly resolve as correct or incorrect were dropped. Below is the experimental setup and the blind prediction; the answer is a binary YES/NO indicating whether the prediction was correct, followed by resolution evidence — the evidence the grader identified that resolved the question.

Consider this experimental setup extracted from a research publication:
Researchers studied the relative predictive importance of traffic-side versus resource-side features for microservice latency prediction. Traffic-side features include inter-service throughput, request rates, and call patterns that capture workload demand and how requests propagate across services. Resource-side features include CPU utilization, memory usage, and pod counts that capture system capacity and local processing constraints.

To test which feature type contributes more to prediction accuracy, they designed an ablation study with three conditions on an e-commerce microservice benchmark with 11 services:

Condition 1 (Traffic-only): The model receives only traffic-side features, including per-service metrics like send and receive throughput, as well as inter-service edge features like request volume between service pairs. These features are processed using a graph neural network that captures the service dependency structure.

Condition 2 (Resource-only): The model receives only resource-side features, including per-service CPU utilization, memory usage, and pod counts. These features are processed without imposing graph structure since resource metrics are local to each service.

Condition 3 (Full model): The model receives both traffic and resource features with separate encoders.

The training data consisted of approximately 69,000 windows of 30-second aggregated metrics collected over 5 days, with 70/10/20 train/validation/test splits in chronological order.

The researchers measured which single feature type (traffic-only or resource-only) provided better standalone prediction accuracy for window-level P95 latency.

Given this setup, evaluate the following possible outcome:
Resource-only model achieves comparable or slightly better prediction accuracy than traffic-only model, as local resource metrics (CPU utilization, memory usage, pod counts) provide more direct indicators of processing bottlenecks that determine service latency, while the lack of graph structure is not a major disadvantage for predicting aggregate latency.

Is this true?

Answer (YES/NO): NO